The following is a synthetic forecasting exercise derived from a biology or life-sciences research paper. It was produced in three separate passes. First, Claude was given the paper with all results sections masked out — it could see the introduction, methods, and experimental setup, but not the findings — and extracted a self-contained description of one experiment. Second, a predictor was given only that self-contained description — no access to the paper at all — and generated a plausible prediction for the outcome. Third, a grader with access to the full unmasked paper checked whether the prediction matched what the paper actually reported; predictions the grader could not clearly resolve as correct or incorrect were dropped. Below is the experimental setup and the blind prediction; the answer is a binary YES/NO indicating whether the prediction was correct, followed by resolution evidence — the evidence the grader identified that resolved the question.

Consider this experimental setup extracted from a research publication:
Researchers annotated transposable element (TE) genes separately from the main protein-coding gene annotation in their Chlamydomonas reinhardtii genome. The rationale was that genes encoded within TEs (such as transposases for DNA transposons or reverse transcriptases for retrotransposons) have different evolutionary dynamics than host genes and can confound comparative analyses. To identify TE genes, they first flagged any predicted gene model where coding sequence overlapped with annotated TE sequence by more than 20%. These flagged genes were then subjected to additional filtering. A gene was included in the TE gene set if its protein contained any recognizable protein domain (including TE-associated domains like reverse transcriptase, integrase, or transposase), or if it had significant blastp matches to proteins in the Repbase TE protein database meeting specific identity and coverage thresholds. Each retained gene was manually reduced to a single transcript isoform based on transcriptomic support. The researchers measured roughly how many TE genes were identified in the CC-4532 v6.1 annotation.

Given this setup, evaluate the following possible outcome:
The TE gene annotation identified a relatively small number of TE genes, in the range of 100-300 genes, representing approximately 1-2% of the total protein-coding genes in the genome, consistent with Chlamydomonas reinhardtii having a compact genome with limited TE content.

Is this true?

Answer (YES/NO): NO